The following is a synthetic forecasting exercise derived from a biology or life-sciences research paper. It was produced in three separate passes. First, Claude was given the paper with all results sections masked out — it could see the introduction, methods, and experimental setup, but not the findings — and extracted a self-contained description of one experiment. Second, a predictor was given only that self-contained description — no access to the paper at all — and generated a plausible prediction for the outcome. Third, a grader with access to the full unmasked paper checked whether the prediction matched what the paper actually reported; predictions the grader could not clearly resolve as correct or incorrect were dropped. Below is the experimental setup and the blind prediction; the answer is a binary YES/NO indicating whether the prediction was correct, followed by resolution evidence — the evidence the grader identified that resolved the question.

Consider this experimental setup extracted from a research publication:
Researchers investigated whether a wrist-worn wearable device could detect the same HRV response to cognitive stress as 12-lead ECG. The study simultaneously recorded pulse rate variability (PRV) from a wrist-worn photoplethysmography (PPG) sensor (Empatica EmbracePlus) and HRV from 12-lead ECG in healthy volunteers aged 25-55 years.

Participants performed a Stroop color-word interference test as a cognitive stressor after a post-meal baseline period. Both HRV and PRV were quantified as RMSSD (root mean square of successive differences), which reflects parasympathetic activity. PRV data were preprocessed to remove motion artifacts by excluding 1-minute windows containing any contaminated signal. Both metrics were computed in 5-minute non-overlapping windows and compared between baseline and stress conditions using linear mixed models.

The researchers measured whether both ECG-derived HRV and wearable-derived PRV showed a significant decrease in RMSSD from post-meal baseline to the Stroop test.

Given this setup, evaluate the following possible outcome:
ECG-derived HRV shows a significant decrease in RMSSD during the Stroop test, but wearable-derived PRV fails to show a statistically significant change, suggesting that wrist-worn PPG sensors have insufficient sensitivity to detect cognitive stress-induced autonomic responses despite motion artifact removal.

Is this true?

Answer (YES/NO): NO